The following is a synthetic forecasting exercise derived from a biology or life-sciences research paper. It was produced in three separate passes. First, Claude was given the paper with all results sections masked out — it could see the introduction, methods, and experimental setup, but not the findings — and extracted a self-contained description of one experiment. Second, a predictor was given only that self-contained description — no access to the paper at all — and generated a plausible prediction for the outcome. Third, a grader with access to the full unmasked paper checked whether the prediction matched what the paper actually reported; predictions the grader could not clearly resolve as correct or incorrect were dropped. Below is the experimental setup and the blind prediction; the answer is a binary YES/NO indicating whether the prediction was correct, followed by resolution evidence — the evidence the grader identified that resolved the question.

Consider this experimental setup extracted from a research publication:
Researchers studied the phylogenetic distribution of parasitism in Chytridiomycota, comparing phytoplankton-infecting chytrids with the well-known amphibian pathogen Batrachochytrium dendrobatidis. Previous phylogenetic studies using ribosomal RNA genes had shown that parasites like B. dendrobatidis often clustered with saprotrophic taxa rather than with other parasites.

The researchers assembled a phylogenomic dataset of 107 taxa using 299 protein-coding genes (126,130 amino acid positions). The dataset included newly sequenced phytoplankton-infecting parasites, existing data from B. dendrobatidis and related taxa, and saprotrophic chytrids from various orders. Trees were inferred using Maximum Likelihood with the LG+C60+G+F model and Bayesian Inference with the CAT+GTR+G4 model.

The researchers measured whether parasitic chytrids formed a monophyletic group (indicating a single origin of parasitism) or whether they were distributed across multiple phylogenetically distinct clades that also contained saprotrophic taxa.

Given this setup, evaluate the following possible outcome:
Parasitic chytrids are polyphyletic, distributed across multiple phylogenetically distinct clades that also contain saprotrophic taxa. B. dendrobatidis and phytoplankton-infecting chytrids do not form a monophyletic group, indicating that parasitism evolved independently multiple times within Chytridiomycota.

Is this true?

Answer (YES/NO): YES